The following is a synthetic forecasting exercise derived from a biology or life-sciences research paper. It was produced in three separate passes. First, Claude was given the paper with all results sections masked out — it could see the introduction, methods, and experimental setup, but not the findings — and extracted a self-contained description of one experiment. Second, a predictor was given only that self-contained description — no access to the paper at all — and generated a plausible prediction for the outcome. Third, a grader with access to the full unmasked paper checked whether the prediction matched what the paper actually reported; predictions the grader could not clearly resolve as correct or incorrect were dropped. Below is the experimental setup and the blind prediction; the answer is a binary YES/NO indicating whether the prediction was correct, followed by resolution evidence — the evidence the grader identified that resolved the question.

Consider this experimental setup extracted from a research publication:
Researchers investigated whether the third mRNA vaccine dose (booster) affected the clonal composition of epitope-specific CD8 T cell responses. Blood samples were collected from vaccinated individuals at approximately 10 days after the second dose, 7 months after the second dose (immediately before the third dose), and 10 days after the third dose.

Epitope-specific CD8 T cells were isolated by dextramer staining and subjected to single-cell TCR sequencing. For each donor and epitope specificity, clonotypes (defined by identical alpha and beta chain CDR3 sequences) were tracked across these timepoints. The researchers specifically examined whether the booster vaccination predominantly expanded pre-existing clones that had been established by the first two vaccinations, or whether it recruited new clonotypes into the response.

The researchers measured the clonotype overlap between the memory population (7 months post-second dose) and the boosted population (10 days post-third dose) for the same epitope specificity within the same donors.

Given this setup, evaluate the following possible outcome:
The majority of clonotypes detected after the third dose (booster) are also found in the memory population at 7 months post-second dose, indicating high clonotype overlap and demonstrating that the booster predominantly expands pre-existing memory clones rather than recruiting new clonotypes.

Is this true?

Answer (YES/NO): NO